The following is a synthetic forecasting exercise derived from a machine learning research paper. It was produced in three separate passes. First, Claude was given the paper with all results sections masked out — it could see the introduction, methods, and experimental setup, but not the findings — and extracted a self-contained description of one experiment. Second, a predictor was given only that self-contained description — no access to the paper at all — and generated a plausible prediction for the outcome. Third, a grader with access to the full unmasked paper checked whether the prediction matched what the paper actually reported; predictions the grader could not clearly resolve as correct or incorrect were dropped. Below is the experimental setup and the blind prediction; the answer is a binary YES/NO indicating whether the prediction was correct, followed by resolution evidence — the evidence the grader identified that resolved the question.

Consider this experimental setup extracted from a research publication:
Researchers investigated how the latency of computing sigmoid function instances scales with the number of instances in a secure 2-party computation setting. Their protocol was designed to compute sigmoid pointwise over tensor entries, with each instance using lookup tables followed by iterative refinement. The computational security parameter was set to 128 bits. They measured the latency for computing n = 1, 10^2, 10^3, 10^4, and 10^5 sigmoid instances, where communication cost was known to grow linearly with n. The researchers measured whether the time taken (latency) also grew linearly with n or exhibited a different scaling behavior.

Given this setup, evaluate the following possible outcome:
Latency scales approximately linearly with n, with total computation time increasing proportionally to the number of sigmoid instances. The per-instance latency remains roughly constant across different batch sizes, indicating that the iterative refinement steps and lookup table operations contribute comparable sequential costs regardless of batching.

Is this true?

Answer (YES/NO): NO